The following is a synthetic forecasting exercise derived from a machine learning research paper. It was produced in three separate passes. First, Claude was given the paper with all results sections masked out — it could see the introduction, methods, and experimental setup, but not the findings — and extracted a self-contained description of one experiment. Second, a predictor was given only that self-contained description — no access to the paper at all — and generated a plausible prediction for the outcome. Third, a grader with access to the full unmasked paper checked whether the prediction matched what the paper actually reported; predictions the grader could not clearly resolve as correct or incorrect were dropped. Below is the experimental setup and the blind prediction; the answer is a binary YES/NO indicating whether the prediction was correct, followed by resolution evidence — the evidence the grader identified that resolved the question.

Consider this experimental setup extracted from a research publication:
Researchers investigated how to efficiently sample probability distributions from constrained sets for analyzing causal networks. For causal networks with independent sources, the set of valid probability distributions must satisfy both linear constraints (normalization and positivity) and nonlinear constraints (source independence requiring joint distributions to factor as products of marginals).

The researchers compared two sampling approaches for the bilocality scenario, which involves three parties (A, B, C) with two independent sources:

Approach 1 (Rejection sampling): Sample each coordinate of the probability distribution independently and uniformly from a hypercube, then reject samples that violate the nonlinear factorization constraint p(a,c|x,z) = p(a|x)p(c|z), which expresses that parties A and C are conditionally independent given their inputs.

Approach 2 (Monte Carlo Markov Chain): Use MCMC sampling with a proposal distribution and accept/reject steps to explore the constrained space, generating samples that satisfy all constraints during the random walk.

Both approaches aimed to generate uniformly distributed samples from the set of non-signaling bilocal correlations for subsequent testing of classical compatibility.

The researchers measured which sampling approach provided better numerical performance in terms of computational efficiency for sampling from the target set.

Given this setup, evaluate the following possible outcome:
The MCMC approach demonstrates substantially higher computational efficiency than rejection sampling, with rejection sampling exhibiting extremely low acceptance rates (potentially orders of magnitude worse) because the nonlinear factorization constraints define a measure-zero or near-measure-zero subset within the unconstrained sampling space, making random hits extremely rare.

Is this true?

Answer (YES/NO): NO